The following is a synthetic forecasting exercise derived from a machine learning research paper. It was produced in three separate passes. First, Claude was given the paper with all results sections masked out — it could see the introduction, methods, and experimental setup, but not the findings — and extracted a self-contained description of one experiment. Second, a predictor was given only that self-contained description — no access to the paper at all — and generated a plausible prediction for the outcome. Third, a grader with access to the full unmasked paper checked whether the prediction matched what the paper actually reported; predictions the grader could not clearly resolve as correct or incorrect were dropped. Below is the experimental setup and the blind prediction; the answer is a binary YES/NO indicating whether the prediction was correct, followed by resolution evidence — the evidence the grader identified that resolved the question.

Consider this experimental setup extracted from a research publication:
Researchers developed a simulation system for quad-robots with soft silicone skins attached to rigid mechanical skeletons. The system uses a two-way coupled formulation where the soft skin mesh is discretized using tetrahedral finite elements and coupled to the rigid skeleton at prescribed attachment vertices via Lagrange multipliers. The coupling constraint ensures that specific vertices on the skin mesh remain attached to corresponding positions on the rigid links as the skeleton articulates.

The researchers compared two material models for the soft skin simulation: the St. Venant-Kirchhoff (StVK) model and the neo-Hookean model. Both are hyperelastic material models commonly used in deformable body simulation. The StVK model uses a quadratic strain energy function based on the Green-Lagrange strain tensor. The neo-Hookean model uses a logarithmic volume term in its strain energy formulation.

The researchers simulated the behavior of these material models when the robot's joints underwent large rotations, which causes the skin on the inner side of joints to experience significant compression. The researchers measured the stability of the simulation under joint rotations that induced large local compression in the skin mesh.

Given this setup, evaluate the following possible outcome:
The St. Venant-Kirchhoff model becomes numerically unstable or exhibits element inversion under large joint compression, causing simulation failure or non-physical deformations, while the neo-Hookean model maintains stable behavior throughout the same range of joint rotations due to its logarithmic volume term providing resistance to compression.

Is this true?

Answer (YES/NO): YES